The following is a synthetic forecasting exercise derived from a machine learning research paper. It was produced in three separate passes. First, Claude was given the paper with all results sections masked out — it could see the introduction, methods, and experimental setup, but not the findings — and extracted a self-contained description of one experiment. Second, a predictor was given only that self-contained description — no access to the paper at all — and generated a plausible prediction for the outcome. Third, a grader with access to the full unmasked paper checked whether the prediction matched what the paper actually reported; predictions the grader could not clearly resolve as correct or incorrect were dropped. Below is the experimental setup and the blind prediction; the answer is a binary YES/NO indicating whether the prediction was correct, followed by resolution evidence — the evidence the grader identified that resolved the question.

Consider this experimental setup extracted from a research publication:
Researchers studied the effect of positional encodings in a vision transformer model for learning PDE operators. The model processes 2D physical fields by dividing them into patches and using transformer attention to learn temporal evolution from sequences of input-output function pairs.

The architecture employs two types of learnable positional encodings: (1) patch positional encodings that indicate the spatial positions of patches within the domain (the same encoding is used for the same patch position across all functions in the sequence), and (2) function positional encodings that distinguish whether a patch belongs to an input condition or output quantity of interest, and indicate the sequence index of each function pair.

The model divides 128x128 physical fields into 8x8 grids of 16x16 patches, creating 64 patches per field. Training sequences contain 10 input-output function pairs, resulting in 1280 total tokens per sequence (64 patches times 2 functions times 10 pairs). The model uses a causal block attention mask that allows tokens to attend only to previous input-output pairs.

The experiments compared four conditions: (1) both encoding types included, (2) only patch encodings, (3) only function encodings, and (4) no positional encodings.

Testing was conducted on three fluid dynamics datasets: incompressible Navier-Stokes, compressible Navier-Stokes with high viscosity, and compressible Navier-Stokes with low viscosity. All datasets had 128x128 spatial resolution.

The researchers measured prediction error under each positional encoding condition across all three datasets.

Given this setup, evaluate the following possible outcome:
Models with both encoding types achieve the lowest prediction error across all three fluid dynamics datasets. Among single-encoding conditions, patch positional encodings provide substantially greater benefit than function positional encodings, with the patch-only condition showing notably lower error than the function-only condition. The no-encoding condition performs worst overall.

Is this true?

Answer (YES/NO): NO